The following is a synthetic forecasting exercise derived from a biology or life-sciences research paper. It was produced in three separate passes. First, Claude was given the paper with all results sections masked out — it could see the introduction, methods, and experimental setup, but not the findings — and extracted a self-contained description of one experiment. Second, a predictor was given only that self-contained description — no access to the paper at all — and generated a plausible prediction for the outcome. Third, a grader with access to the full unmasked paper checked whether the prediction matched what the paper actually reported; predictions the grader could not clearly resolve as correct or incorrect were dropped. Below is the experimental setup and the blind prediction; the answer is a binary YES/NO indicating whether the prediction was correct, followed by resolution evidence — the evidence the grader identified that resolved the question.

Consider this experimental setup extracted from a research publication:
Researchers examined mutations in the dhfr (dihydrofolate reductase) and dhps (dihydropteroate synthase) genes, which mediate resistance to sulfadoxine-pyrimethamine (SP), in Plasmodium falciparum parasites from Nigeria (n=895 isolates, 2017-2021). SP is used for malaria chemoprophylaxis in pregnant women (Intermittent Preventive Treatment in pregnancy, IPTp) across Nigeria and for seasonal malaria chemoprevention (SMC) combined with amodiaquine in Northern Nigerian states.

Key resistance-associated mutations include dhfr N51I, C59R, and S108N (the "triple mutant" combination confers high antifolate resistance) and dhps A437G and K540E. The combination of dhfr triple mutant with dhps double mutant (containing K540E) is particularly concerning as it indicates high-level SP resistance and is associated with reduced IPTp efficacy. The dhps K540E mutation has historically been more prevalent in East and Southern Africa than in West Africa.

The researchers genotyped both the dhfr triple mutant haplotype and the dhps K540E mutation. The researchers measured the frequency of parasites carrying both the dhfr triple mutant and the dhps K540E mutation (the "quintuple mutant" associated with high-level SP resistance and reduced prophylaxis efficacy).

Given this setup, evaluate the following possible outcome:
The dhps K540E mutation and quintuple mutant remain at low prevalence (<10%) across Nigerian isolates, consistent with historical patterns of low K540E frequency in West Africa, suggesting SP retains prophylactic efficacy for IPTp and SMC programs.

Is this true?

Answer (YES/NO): YES